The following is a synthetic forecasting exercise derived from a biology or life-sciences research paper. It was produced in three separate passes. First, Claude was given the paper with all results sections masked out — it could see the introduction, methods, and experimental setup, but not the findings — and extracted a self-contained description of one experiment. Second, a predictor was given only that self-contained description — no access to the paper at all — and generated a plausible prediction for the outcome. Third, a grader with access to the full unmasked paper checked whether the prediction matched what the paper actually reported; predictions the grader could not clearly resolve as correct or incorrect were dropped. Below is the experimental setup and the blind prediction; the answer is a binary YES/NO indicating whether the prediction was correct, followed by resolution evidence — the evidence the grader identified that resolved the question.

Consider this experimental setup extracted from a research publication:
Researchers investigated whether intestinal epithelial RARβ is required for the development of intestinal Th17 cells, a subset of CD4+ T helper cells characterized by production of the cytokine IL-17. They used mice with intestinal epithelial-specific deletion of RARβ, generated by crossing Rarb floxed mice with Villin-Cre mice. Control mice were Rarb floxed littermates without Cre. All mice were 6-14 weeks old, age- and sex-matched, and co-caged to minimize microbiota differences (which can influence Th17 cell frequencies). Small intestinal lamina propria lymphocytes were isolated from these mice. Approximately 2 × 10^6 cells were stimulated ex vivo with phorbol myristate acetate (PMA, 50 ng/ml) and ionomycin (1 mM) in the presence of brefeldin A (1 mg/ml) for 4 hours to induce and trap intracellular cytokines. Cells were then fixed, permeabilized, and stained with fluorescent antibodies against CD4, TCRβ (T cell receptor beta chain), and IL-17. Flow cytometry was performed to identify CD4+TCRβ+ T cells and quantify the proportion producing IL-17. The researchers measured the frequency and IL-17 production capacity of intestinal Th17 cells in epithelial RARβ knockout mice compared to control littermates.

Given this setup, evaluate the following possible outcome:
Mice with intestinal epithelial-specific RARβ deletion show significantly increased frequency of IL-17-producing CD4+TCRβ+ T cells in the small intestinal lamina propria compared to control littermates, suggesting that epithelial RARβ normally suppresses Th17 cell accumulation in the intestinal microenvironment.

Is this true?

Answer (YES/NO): NO